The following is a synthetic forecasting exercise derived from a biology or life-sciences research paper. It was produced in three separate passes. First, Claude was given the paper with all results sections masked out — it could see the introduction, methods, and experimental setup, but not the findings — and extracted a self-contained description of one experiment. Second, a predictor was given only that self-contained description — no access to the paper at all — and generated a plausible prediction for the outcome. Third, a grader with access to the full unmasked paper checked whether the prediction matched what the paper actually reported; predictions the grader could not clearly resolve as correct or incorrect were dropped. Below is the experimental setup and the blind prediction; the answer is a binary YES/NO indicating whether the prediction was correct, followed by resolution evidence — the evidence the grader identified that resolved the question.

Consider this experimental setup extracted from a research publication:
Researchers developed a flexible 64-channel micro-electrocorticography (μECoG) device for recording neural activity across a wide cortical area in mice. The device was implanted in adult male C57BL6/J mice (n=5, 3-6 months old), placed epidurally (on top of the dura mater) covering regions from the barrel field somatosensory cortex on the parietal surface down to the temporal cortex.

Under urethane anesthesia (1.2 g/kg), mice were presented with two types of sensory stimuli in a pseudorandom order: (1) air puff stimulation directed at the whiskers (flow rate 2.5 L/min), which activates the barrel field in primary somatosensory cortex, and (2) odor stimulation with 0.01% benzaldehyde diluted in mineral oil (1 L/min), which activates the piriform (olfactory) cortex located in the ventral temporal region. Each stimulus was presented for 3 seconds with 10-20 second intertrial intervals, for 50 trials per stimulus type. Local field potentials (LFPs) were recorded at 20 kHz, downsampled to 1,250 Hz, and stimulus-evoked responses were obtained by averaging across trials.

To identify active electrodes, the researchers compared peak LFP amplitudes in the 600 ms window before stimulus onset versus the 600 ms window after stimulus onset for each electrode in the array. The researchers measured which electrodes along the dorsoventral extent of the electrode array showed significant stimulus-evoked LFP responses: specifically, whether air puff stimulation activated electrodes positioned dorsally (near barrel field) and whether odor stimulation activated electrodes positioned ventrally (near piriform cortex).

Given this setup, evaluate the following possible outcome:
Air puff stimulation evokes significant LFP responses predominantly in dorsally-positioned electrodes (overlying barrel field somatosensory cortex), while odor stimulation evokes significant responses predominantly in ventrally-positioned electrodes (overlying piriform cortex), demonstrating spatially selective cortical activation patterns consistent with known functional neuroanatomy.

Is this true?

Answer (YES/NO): YES